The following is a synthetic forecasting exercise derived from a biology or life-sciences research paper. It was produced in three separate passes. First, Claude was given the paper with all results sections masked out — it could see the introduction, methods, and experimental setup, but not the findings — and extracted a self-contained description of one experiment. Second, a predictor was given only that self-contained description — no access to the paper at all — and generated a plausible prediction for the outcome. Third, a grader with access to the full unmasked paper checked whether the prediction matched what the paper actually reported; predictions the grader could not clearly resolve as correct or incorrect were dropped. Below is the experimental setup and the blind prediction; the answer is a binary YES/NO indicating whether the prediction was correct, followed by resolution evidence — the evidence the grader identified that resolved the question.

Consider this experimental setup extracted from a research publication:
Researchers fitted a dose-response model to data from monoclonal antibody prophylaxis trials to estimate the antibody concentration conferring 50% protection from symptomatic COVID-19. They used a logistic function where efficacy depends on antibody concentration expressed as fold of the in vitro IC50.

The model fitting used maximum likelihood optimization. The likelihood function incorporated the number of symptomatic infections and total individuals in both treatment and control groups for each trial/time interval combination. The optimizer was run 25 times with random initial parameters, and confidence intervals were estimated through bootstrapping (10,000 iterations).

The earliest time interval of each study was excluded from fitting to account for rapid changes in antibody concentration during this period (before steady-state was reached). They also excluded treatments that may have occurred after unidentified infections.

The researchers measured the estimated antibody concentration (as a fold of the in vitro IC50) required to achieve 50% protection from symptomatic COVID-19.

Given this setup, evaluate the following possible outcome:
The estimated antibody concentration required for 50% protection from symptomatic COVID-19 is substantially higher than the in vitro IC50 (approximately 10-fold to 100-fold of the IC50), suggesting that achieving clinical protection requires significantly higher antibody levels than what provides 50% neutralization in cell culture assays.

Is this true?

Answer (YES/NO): NO